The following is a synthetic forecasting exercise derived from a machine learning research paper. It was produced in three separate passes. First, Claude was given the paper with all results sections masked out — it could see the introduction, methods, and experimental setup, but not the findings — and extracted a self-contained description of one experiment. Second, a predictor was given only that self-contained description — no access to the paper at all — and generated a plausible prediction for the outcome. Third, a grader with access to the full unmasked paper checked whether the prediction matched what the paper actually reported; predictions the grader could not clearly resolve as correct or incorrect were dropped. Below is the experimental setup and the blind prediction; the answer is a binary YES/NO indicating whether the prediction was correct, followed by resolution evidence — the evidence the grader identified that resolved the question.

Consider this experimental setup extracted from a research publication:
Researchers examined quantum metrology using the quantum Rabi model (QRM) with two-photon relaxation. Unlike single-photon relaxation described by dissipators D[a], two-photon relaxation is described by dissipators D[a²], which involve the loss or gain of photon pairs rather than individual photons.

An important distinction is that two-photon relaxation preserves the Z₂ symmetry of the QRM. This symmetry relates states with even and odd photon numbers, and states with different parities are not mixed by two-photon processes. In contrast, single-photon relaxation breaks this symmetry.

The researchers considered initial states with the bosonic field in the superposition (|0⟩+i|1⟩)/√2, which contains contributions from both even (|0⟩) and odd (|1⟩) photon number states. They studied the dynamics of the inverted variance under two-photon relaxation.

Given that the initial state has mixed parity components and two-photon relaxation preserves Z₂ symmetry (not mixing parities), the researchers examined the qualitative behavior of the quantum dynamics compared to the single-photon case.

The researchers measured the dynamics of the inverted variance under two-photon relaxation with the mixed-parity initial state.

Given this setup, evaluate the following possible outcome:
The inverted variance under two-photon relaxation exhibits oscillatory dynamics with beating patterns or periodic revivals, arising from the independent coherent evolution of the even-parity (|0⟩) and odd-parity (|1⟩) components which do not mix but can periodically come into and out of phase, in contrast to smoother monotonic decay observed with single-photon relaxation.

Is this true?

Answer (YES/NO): NO